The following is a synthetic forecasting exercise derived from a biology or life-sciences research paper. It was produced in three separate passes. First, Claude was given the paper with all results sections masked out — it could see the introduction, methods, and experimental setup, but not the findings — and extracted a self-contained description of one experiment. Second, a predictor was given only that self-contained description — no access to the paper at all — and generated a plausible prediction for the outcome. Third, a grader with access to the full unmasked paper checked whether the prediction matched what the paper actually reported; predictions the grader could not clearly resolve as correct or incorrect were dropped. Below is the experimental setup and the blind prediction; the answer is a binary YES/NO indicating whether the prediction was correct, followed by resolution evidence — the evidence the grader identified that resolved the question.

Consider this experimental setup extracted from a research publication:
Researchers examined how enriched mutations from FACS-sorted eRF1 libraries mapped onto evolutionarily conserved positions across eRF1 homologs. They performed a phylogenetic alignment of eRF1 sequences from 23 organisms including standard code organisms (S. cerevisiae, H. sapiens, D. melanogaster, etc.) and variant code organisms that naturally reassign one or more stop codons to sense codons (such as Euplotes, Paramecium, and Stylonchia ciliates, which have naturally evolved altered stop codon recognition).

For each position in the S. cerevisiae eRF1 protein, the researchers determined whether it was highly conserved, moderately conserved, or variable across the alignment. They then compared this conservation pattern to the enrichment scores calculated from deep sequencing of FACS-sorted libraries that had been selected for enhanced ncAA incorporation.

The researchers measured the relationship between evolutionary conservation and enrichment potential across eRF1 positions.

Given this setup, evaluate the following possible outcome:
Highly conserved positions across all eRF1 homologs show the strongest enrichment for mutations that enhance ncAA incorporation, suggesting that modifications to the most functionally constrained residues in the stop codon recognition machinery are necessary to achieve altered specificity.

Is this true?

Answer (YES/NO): NO